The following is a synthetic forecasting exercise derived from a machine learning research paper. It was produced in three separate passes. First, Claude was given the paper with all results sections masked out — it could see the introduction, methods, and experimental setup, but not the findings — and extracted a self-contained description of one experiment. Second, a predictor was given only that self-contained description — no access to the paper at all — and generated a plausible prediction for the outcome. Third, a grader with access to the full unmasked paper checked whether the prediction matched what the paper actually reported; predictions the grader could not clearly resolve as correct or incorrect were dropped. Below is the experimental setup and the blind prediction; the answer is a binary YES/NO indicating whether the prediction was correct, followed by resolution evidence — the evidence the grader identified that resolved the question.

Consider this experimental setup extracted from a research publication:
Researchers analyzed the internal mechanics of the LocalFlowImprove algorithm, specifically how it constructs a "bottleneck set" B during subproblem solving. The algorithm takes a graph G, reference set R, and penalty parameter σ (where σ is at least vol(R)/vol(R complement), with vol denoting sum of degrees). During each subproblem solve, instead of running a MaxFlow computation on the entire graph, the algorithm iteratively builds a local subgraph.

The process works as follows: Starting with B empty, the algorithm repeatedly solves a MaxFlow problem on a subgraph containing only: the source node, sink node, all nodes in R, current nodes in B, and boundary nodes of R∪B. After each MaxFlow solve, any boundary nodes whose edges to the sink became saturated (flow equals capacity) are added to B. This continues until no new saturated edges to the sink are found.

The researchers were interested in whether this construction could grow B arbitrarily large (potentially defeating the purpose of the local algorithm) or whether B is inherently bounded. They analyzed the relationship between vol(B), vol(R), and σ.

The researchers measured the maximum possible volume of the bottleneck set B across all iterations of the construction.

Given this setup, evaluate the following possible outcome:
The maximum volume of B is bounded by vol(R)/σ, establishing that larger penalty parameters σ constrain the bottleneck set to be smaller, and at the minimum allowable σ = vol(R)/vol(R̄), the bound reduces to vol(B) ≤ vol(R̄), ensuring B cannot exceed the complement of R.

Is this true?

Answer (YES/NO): YES